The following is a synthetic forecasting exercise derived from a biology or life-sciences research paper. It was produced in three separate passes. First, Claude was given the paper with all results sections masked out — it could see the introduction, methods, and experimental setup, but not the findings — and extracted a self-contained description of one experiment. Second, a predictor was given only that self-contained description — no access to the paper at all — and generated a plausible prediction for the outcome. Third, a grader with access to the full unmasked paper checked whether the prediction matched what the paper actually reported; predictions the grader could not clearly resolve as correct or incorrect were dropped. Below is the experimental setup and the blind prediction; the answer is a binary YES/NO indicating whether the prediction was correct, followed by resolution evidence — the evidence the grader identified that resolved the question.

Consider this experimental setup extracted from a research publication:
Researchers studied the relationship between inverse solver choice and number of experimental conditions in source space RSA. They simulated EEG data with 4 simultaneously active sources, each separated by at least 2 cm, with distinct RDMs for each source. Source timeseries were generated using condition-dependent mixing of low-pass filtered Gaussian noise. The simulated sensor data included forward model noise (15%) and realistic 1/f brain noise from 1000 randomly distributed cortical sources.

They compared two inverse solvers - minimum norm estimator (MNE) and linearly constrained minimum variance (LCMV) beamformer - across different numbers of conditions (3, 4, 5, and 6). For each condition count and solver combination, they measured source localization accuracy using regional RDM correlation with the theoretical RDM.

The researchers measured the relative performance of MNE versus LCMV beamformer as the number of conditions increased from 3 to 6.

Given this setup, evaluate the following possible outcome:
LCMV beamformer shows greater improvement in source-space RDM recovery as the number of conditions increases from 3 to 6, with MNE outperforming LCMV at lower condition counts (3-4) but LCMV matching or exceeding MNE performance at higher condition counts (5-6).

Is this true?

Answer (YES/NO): NO